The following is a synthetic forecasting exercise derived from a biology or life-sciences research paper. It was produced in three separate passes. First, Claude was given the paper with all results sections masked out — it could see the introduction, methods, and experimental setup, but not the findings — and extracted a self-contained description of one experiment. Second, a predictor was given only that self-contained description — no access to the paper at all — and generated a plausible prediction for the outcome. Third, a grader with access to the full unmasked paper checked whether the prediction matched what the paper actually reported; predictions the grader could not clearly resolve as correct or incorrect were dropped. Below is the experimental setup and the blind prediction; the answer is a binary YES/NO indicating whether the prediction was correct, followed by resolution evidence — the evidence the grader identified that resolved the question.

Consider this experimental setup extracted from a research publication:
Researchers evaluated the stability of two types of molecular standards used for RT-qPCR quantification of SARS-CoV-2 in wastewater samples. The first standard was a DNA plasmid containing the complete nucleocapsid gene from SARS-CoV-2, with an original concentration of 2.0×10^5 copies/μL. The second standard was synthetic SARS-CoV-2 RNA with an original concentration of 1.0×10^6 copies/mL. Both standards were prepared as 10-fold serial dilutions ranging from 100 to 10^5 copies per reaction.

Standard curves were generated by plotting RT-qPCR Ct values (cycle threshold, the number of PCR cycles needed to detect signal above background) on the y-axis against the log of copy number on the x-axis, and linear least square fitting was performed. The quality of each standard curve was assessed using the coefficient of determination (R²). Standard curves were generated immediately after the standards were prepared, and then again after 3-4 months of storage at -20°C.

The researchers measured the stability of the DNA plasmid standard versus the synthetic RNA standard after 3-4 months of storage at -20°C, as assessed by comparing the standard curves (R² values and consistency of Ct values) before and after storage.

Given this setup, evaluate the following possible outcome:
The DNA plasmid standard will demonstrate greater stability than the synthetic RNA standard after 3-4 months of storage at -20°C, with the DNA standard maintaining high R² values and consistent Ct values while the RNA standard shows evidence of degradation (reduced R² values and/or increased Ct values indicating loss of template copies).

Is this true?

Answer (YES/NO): NO